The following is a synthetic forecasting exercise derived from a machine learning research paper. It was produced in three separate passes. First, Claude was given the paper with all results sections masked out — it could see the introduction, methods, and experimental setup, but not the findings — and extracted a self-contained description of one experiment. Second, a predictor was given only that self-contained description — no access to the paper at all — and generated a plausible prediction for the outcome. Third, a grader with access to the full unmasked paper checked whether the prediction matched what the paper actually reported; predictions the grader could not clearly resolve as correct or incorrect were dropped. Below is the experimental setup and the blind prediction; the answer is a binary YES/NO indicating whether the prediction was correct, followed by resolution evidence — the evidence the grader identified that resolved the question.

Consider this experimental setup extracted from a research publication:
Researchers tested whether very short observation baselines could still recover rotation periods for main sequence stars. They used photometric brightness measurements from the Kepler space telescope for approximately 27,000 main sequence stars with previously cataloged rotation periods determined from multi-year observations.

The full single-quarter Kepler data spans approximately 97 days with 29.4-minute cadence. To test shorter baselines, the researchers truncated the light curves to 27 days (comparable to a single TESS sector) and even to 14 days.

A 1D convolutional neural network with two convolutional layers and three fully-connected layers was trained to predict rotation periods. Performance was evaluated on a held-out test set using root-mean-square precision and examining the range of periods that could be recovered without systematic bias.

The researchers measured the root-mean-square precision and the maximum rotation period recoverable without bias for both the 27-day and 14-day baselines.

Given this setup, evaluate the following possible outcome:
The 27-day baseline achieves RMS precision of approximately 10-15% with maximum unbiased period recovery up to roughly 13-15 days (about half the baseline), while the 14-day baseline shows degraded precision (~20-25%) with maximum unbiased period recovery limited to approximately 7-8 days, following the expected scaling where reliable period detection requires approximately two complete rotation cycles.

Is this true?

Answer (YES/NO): NO